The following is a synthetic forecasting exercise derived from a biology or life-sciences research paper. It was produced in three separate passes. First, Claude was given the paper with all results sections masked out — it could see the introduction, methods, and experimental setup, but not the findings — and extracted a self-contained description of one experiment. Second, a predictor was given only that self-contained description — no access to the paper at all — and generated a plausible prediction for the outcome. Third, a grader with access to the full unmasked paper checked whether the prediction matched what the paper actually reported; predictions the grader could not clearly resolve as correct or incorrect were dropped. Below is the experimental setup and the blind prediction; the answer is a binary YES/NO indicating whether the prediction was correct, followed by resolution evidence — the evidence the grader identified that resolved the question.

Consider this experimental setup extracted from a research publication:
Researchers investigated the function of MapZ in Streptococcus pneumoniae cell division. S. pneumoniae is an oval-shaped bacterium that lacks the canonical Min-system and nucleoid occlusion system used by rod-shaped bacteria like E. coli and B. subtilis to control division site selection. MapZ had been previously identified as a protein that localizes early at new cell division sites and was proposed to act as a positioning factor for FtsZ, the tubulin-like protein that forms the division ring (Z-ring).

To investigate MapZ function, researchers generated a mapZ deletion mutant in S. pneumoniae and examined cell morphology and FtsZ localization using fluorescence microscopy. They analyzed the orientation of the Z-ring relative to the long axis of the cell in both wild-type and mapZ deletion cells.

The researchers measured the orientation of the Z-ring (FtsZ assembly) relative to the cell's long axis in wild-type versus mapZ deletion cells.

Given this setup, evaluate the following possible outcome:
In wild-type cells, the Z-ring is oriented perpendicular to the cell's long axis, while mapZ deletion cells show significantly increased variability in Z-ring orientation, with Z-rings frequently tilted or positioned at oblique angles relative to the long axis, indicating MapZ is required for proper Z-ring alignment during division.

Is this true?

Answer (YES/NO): YES